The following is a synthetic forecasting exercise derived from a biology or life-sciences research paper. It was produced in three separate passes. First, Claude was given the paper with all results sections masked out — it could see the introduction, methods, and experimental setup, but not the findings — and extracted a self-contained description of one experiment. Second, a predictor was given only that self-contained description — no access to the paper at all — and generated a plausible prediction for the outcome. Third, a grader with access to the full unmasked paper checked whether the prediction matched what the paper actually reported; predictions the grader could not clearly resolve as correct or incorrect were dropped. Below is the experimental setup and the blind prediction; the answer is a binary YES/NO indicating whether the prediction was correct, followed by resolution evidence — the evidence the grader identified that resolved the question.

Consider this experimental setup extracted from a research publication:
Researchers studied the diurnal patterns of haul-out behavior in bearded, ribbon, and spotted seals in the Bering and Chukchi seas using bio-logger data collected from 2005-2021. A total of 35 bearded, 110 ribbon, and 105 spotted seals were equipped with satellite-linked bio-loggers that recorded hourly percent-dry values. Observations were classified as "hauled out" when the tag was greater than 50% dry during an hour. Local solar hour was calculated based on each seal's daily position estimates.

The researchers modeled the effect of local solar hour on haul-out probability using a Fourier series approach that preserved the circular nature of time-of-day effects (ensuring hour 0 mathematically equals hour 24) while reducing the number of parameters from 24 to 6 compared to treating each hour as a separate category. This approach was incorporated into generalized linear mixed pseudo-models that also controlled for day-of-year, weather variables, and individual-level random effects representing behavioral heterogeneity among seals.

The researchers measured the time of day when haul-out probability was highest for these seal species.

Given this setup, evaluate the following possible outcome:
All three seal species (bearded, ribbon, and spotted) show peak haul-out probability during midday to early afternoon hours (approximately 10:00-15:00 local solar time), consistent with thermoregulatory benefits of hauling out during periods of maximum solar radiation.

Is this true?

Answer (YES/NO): NO